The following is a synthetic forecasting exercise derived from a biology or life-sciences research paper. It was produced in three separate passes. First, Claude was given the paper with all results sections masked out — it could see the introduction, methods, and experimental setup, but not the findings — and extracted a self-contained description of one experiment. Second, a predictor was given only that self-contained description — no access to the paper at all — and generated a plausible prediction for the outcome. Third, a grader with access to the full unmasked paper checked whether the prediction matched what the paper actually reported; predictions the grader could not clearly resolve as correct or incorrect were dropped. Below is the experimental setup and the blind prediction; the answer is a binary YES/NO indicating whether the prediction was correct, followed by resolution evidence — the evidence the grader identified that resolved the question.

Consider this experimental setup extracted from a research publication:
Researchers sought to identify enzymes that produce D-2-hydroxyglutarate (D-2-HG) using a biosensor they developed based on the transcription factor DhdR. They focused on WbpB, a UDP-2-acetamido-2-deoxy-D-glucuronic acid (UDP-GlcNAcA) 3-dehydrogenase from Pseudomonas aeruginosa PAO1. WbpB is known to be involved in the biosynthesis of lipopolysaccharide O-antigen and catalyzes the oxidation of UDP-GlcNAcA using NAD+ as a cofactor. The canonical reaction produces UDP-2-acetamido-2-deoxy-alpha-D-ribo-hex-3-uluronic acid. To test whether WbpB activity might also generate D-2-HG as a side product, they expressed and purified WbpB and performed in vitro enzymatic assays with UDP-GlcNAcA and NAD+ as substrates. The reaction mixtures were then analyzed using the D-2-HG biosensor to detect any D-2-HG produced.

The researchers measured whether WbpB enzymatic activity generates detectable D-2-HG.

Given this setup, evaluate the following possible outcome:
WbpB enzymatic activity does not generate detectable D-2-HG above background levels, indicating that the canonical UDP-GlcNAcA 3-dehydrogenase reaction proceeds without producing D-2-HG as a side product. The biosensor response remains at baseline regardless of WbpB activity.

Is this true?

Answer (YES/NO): NO